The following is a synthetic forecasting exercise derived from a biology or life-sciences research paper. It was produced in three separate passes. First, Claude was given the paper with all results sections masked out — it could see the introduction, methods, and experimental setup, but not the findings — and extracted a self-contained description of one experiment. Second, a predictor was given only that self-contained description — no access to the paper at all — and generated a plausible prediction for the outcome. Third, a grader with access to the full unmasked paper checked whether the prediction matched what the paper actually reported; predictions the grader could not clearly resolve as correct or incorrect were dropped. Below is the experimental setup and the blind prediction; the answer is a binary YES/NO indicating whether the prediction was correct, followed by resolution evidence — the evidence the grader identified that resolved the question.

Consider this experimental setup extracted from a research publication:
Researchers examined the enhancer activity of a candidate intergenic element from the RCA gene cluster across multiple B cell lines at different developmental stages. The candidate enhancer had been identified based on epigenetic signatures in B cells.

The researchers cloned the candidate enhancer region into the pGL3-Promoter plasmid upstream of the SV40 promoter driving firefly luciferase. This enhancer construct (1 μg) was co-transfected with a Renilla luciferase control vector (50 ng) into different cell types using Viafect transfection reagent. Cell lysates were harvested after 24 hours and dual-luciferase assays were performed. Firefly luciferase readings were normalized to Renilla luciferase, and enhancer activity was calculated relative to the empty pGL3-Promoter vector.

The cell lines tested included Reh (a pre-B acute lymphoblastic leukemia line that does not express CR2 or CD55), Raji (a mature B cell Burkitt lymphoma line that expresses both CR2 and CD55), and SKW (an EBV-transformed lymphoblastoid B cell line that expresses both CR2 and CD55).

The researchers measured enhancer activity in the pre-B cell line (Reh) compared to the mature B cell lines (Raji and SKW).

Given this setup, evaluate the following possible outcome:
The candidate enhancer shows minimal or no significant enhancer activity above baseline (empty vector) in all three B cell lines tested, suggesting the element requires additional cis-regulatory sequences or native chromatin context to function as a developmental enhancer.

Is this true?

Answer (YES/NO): NO